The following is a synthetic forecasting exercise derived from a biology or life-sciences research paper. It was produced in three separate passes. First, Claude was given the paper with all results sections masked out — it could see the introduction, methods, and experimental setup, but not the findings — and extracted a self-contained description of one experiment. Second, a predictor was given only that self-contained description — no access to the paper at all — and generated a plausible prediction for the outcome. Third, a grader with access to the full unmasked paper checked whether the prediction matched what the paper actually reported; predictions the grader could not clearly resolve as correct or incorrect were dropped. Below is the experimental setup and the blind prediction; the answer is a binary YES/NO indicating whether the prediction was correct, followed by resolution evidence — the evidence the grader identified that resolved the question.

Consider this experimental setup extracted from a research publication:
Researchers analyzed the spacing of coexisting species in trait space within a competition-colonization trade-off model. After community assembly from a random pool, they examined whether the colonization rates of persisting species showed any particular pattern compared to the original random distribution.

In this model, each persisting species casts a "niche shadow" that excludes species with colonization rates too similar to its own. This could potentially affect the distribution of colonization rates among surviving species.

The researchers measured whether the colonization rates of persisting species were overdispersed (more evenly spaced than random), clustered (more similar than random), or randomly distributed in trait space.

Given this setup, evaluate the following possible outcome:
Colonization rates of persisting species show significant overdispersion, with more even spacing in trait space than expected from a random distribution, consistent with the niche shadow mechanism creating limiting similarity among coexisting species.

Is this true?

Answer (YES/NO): YES